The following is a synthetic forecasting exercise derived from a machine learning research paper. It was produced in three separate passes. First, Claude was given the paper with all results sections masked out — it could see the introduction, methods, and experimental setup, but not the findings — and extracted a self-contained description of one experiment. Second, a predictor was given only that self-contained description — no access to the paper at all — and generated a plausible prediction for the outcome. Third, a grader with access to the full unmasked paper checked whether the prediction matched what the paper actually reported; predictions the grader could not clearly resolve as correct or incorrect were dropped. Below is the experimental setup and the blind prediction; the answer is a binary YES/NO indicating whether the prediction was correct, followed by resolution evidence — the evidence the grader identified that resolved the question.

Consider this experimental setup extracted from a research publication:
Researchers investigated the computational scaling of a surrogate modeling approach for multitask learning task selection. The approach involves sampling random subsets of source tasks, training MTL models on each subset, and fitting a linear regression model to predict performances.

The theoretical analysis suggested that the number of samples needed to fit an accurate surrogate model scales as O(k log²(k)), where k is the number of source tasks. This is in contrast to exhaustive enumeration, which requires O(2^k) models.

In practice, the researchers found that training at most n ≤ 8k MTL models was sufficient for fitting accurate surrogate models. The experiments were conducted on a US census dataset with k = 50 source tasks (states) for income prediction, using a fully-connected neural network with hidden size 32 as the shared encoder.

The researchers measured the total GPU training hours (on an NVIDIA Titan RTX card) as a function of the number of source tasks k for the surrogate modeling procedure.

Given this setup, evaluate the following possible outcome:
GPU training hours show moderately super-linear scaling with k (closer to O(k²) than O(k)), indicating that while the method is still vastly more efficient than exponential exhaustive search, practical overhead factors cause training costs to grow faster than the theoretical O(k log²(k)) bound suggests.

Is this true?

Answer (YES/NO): NO